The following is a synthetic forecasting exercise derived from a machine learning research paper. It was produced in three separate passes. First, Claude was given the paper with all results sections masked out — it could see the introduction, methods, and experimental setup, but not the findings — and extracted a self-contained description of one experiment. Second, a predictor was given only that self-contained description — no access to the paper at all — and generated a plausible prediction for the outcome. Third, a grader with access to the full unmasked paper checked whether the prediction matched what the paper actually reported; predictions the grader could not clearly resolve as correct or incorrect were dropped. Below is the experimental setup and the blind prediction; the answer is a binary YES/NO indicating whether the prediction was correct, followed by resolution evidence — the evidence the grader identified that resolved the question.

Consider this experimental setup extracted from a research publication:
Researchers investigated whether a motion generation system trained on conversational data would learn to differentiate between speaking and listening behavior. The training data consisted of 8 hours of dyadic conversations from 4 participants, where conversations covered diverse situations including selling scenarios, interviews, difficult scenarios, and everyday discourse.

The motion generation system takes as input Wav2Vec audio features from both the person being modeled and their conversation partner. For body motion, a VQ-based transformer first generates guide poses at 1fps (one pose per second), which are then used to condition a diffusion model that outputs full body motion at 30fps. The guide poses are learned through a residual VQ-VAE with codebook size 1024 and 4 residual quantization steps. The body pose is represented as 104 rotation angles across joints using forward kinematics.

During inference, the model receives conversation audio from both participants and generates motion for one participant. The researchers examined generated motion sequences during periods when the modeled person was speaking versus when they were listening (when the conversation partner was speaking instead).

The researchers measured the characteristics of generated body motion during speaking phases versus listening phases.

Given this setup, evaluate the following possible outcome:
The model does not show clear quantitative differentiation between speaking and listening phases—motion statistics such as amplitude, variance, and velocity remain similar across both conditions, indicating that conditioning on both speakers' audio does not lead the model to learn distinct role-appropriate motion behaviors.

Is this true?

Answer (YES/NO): NO